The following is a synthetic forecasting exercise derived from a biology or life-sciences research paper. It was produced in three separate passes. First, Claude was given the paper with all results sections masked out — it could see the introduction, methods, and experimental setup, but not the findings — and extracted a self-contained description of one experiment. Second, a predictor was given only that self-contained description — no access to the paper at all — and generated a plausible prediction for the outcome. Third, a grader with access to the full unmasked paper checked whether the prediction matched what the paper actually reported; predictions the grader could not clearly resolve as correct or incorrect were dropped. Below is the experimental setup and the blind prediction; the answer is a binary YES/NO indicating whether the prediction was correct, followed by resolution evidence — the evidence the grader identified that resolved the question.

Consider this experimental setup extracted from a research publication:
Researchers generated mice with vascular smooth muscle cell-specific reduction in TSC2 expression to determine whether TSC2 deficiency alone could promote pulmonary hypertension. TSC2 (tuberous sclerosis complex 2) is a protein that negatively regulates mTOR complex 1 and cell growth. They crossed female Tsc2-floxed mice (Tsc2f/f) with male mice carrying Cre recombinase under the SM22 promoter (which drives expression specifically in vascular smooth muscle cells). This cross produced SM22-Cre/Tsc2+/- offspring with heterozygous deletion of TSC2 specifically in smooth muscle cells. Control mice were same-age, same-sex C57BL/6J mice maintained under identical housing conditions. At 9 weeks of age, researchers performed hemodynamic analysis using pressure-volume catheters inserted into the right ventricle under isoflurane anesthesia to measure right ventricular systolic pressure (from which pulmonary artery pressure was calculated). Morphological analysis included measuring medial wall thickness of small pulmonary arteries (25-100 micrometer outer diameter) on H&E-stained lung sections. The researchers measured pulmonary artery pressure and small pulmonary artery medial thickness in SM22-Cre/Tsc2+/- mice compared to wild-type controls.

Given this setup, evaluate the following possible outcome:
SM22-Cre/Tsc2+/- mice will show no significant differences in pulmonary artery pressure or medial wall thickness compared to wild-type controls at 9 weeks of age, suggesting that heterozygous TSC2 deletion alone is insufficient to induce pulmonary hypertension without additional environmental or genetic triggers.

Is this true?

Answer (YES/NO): NO